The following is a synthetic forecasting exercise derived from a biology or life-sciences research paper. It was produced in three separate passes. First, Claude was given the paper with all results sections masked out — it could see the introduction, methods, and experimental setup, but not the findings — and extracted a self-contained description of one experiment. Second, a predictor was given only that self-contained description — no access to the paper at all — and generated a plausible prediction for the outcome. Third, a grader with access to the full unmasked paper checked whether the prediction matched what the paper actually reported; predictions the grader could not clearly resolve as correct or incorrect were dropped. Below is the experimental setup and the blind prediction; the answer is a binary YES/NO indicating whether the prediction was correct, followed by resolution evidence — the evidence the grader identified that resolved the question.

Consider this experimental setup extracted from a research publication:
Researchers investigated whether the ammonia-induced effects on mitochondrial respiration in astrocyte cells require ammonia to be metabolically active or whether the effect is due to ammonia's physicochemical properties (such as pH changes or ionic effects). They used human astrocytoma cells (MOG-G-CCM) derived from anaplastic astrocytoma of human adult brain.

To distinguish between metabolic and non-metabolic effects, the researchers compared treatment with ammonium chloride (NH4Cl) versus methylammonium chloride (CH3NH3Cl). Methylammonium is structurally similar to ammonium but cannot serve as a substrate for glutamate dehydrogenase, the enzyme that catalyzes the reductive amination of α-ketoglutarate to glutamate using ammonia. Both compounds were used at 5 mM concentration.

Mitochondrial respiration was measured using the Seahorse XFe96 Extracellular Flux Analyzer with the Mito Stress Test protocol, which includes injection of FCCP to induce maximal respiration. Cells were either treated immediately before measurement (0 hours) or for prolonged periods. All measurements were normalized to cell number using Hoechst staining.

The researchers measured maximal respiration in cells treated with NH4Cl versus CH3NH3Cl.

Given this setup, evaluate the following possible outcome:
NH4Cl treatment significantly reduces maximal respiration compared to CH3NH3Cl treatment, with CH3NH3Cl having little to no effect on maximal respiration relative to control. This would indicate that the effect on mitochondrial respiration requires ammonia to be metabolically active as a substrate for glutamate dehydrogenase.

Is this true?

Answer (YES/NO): YES